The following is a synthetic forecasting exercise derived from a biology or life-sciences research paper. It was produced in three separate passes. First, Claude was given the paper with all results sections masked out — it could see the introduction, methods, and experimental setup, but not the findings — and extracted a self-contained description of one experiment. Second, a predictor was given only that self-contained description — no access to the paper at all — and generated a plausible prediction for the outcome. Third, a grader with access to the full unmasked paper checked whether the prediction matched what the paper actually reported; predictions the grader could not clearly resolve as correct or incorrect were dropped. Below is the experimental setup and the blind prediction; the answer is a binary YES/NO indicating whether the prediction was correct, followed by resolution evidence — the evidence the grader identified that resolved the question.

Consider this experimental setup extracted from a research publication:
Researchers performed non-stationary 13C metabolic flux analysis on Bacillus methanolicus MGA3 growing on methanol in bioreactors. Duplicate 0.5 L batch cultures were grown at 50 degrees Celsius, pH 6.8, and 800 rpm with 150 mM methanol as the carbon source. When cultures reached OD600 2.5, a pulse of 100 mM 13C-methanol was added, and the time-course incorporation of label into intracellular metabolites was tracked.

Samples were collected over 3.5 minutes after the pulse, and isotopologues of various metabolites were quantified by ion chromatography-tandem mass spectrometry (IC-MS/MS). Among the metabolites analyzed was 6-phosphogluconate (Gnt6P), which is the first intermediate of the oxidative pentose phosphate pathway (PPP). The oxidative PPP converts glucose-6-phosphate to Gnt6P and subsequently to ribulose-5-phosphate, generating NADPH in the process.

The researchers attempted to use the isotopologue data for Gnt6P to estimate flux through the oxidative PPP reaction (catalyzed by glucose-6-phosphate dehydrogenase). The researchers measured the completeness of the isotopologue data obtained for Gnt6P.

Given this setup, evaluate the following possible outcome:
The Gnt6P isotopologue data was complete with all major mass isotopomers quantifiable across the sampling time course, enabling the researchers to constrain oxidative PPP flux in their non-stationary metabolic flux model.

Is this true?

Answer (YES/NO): NO